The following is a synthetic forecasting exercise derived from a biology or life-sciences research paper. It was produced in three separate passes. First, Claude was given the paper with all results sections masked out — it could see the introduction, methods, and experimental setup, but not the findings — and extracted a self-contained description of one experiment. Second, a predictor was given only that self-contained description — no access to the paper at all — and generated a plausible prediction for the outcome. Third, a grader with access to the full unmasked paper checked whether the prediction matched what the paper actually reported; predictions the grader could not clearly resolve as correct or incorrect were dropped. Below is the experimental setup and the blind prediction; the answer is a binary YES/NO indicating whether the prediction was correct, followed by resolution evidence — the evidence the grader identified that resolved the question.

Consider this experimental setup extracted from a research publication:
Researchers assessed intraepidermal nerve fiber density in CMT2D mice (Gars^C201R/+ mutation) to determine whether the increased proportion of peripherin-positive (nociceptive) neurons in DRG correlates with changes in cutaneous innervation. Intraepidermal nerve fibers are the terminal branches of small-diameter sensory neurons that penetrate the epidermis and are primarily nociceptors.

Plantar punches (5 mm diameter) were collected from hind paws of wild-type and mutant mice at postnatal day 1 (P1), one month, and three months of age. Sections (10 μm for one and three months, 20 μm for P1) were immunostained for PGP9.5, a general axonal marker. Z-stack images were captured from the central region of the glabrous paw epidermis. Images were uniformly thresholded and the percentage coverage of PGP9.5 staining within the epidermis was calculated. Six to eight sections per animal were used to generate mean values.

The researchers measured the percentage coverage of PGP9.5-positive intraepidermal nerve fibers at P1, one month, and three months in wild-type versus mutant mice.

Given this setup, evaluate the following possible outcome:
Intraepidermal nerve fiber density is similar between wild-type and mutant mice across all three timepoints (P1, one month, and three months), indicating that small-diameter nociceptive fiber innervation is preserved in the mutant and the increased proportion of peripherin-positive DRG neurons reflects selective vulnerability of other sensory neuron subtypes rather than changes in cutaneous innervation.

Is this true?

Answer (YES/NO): NO